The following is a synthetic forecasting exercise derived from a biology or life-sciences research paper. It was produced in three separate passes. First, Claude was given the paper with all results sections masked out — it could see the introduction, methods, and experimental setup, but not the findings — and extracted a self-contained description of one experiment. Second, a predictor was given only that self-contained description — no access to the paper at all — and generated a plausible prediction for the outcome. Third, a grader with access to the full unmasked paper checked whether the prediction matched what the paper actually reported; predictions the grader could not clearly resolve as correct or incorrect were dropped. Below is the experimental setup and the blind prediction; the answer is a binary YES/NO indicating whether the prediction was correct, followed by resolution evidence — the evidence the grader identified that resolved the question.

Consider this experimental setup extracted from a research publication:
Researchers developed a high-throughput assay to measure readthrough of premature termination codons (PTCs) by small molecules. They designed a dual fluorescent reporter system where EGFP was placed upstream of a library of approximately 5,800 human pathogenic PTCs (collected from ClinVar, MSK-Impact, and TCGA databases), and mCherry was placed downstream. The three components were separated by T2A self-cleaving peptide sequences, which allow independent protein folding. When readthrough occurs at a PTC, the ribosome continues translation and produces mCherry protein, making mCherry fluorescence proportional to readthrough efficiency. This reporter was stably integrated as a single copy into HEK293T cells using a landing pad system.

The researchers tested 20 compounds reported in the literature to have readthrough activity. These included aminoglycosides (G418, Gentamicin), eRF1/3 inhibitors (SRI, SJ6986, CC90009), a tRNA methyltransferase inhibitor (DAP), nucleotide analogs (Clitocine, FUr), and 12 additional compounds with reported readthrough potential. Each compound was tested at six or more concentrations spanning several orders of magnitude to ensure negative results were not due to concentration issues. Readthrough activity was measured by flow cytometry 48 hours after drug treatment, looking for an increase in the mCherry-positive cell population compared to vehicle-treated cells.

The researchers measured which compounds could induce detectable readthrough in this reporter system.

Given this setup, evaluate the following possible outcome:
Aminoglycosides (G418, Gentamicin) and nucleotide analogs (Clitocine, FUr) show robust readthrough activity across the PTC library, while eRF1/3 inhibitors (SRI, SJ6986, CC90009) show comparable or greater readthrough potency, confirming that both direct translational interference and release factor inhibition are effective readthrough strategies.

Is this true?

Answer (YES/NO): NO